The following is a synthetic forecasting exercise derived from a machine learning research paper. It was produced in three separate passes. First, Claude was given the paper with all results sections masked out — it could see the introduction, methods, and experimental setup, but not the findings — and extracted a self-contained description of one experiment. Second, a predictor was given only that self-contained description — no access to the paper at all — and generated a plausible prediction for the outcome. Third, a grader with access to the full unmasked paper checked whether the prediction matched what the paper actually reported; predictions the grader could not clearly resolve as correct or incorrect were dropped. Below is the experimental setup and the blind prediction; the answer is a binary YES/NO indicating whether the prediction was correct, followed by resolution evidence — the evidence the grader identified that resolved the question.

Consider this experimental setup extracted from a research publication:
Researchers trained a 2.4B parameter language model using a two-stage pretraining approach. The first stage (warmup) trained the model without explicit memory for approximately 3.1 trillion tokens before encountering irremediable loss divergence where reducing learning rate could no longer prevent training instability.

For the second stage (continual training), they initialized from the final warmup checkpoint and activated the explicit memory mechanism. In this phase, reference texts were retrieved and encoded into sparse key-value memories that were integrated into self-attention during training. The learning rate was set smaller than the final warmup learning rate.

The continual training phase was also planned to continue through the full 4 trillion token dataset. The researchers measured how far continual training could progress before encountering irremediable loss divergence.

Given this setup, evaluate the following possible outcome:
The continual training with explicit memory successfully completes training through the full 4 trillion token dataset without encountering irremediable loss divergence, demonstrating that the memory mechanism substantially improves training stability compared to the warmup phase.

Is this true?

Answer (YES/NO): NO